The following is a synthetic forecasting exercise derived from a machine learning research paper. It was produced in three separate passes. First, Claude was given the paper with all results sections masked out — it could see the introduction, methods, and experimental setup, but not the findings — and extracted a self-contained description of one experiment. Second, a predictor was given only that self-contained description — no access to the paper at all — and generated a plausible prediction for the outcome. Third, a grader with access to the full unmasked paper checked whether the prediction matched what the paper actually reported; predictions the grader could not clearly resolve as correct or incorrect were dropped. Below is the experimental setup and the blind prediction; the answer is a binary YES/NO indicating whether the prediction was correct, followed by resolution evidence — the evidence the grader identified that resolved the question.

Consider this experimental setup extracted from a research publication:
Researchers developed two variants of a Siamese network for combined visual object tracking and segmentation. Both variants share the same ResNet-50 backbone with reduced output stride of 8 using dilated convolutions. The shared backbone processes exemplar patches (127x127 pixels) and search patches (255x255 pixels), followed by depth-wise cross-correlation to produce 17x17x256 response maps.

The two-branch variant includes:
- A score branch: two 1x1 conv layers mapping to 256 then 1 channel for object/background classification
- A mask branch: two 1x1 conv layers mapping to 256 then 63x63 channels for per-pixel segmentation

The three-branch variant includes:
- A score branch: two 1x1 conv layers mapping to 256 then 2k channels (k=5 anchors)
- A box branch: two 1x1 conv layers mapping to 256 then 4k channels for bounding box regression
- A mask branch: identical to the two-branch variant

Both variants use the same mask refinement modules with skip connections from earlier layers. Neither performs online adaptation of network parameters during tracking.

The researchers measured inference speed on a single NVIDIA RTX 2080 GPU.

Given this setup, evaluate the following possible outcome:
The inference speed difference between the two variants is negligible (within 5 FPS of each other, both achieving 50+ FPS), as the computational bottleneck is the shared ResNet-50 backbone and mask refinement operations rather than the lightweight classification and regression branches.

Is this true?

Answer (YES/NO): NO